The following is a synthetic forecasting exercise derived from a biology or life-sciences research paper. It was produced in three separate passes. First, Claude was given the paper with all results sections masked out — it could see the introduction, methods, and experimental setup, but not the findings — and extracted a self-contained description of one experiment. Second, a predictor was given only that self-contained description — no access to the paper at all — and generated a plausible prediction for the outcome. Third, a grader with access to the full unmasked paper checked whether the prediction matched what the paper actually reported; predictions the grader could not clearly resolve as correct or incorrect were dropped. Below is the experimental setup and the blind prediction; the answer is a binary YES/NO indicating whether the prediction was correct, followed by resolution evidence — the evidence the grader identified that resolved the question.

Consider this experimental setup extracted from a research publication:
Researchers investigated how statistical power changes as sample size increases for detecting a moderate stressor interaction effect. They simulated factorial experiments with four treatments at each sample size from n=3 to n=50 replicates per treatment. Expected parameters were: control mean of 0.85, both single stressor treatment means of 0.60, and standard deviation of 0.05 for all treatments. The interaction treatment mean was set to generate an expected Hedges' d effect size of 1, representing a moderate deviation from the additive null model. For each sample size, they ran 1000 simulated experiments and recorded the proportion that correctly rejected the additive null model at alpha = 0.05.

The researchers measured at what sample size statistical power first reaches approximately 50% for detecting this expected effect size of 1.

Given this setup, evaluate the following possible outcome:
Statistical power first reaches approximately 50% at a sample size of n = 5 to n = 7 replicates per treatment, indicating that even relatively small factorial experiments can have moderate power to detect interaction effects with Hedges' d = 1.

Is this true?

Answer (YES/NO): NO